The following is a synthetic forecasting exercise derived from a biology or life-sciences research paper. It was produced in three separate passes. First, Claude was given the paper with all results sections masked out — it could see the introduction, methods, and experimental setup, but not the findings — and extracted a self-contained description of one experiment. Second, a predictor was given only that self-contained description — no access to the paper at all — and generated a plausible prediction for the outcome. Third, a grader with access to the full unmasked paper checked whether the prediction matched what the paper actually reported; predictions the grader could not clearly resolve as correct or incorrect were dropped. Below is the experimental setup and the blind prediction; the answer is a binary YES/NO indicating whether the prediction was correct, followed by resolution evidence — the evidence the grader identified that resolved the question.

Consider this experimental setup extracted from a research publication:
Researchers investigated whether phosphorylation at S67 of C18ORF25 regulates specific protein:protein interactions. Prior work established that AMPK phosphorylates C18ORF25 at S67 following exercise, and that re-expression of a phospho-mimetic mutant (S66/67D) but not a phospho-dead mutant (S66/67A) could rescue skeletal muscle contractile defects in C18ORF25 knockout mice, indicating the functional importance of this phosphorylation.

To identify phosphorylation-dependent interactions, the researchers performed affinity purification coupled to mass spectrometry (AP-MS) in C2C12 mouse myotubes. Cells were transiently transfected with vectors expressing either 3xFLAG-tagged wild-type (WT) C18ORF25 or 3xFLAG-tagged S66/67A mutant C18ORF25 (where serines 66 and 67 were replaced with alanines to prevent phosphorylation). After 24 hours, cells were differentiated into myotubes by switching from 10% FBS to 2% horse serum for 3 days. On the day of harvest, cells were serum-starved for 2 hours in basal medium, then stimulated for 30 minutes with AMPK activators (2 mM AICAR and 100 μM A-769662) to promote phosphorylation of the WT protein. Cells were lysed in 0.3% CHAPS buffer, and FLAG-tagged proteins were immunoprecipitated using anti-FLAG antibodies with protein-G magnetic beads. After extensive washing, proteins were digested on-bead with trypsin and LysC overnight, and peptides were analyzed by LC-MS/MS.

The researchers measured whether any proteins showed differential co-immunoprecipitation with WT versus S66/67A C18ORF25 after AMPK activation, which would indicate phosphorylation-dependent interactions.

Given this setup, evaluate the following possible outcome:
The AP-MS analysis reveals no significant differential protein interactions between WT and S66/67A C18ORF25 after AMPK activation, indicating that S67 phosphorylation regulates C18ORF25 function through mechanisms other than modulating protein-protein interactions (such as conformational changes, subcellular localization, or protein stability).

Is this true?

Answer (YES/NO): NO